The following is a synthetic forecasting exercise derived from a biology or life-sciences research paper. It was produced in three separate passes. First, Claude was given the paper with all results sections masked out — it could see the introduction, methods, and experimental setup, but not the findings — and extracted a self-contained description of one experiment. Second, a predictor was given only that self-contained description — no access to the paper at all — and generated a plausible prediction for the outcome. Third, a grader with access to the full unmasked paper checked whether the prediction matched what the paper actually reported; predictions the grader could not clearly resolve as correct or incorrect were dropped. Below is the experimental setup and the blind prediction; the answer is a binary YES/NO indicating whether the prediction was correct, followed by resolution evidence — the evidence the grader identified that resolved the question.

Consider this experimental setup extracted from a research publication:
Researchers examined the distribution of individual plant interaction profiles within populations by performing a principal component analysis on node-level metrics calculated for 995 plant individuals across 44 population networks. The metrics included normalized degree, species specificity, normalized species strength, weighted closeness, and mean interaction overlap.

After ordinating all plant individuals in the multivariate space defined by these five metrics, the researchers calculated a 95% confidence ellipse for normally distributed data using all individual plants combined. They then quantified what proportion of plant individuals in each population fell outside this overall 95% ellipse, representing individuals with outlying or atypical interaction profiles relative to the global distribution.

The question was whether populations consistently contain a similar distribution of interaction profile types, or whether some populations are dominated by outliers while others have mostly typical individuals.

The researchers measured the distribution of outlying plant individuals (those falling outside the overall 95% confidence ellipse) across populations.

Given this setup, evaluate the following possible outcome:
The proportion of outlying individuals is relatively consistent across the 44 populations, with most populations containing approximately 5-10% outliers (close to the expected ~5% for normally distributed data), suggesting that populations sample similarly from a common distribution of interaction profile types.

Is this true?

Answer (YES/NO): NO